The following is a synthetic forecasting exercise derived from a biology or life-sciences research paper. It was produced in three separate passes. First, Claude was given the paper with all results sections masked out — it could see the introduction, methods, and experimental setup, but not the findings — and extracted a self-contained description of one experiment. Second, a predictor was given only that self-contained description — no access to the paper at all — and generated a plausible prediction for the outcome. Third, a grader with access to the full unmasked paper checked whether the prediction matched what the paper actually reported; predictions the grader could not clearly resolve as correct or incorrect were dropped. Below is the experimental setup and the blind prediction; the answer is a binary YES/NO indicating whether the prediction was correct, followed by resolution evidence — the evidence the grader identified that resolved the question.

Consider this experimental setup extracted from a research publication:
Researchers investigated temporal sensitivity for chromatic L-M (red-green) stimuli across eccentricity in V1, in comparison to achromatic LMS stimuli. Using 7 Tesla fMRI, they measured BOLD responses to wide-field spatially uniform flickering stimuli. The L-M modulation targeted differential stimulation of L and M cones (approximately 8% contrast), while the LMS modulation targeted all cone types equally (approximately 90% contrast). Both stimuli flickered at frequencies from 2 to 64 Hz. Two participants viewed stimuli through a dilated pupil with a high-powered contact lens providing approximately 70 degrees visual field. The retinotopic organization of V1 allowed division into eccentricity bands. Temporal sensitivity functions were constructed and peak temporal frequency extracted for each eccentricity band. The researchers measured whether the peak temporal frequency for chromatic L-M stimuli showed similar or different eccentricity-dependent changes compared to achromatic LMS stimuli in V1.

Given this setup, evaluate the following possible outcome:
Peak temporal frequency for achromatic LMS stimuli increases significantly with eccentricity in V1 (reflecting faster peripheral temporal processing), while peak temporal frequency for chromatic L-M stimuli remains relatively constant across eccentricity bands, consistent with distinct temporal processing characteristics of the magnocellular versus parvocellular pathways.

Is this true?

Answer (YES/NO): NO